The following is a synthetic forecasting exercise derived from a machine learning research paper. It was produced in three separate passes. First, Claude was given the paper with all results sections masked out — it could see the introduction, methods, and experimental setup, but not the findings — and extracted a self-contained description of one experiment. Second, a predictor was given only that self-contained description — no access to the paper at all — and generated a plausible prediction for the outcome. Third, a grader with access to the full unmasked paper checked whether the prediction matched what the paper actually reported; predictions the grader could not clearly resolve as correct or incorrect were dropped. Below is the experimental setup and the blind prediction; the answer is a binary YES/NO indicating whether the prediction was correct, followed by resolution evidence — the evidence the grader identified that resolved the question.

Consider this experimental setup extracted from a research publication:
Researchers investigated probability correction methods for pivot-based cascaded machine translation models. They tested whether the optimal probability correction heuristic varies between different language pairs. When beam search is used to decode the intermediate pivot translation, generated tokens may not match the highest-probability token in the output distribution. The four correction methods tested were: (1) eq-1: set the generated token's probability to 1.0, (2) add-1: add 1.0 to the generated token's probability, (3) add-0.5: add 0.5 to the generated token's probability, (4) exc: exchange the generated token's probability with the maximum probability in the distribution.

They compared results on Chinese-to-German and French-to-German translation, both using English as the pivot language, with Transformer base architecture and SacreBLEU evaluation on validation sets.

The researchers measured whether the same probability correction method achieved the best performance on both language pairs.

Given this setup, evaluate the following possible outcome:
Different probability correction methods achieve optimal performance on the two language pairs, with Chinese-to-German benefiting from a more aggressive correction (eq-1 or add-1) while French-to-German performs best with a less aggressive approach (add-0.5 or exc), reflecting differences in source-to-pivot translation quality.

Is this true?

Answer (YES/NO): NO